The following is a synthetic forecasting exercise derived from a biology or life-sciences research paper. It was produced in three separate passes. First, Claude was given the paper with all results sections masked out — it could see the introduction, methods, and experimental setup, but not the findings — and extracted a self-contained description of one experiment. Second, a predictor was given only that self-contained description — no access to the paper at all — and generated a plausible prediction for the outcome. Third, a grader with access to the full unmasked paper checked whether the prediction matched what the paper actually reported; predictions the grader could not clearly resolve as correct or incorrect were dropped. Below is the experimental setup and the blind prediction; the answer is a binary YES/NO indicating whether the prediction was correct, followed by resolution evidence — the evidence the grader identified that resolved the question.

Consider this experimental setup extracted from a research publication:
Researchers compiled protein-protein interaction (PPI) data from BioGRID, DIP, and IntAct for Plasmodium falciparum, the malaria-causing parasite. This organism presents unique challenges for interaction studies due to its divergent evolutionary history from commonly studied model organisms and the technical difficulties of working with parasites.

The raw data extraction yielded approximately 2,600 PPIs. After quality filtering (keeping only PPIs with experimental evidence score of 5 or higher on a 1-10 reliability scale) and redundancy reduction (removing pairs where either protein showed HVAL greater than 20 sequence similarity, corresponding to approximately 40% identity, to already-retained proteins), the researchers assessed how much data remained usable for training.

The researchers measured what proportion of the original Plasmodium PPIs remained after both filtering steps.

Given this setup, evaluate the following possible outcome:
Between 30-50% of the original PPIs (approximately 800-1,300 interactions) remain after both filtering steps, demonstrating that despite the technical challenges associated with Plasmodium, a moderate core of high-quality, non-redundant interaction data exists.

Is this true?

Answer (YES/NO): NO